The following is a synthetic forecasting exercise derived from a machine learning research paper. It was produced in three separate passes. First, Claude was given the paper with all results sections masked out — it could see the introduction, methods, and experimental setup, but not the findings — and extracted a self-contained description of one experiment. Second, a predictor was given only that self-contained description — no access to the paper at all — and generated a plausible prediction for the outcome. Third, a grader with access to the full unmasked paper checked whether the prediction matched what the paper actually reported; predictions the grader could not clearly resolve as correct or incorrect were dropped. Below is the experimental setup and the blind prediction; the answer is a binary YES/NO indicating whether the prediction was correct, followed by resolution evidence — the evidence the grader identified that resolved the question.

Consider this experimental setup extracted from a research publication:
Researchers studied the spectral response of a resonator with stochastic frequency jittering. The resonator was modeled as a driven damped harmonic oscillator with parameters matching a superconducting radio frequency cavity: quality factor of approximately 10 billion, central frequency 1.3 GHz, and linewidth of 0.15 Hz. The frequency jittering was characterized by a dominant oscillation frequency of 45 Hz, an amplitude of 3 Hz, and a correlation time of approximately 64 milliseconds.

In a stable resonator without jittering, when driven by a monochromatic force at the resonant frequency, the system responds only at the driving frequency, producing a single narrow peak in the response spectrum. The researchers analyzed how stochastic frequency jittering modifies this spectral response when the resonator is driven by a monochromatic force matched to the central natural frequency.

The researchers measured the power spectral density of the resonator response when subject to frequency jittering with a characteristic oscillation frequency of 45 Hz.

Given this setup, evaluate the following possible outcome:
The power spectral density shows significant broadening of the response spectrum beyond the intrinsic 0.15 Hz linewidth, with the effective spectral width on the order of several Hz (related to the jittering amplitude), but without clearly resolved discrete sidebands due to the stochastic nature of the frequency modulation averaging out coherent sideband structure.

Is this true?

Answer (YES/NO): NO